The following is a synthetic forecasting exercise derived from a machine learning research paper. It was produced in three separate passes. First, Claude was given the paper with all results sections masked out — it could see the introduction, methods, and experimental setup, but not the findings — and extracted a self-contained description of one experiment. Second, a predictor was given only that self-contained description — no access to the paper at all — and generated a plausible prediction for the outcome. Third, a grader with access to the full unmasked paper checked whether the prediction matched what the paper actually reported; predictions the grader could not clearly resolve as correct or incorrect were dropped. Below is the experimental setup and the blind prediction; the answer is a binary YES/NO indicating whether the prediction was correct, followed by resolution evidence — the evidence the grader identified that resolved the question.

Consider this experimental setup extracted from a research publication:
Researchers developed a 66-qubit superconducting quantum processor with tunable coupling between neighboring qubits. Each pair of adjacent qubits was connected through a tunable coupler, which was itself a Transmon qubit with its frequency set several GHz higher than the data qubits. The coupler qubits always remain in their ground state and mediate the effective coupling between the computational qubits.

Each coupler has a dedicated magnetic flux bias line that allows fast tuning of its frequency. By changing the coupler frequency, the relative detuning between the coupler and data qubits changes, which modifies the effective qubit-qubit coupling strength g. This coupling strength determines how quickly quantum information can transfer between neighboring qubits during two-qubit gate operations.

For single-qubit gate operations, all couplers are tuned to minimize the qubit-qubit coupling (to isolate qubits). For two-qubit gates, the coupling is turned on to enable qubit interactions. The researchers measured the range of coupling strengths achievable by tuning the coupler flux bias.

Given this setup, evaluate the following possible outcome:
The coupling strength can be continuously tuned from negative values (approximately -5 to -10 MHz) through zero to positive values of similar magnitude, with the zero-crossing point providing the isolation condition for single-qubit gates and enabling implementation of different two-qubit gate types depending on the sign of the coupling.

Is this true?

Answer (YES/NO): NO